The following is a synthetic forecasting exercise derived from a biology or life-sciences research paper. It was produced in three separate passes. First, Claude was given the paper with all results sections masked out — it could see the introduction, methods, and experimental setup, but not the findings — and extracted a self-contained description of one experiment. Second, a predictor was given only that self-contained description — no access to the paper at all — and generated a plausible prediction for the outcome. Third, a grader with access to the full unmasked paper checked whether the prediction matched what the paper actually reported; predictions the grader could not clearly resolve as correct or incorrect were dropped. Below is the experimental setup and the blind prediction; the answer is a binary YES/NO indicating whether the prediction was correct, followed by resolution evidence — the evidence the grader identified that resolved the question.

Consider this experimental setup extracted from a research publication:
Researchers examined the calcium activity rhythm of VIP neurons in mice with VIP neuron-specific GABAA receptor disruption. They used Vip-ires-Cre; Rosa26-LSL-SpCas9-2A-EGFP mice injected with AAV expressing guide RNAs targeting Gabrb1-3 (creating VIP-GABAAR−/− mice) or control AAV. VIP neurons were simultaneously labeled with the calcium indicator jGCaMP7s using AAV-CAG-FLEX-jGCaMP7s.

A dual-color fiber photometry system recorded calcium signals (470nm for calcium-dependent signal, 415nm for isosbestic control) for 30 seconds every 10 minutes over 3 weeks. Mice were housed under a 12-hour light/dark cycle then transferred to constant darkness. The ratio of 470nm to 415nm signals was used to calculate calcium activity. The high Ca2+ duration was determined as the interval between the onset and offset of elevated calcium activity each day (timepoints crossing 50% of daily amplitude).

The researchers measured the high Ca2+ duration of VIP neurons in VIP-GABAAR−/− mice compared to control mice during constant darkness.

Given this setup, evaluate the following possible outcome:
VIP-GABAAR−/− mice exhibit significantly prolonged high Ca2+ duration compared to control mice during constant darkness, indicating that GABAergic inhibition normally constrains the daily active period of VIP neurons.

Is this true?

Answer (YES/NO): YES